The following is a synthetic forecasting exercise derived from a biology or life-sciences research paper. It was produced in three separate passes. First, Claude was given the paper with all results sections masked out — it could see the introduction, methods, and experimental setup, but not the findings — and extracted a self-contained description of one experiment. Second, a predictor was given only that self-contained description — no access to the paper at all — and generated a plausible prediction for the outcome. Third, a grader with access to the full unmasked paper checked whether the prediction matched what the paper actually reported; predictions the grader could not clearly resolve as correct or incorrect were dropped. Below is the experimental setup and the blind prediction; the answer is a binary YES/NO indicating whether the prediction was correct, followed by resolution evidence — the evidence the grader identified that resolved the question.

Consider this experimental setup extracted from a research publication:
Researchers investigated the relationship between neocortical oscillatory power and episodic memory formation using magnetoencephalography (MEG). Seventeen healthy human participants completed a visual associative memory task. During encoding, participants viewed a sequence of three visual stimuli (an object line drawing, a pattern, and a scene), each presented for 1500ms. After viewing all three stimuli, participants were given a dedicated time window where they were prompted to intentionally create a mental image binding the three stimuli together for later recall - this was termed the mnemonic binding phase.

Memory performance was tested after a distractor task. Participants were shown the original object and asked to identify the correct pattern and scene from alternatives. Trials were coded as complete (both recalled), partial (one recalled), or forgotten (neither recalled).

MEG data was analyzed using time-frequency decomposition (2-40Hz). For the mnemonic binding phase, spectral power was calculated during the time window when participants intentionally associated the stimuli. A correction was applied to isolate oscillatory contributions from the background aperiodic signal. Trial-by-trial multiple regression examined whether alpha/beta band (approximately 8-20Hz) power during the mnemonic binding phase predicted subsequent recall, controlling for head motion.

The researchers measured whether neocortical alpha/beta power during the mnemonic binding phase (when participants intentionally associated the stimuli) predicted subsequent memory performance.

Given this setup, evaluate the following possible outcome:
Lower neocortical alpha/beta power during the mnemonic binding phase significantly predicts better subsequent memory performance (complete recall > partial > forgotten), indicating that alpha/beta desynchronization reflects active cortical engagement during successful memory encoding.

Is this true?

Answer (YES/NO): NO